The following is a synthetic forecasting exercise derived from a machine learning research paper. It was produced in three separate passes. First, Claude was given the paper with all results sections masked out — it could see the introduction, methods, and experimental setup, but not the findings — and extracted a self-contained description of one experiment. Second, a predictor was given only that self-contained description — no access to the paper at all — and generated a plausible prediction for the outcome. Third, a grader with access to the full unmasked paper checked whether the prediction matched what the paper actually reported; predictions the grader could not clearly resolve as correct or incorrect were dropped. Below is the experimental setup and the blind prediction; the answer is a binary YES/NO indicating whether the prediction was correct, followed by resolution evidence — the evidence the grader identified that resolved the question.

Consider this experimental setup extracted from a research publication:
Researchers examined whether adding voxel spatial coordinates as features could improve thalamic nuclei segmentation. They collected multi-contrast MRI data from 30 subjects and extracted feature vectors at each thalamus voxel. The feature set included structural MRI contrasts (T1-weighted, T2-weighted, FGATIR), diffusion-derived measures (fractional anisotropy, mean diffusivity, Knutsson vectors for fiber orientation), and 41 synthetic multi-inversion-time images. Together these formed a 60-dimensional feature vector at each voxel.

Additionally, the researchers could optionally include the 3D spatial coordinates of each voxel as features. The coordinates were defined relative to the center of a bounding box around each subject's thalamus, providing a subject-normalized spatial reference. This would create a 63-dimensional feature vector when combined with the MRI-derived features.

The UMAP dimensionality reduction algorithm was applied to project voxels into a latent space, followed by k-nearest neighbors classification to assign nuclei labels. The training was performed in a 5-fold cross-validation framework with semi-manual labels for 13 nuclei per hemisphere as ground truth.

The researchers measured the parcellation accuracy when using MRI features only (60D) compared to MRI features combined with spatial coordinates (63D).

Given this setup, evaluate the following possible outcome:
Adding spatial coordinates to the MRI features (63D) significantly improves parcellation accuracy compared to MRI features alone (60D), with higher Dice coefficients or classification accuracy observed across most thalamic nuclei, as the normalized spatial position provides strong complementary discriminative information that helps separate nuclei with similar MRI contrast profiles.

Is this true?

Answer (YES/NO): YES